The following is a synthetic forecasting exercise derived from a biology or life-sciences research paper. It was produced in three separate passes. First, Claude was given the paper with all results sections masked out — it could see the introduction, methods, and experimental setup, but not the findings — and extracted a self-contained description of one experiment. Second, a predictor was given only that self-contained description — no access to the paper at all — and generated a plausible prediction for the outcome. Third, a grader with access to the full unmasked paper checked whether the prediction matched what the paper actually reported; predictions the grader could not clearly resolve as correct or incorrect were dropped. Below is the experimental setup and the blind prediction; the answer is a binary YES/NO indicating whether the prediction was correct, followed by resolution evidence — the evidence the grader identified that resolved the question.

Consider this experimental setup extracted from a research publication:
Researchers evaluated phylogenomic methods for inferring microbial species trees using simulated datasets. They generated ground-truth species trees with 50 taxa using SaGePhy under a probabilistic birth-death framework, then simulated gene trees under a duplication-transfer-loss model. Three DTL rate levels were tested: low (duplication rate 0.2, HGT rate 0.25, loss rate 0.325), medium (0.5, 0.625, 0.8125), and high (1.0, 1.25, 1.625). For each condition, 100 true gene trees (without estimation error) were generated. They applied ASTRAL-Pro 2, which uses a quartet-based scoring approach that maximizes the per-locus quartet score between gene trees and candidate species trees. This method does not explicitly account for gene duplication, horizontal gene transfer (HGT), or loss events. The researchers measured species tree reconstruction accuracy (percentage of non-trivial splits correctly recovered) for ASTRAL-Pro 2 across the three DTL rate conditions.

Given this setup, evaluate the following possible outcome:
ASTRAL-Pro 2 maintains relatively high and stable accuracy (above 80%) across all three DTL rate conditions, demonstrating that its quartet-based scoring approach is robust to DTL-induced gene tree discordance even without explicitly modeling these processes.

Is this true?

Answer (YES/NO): NO